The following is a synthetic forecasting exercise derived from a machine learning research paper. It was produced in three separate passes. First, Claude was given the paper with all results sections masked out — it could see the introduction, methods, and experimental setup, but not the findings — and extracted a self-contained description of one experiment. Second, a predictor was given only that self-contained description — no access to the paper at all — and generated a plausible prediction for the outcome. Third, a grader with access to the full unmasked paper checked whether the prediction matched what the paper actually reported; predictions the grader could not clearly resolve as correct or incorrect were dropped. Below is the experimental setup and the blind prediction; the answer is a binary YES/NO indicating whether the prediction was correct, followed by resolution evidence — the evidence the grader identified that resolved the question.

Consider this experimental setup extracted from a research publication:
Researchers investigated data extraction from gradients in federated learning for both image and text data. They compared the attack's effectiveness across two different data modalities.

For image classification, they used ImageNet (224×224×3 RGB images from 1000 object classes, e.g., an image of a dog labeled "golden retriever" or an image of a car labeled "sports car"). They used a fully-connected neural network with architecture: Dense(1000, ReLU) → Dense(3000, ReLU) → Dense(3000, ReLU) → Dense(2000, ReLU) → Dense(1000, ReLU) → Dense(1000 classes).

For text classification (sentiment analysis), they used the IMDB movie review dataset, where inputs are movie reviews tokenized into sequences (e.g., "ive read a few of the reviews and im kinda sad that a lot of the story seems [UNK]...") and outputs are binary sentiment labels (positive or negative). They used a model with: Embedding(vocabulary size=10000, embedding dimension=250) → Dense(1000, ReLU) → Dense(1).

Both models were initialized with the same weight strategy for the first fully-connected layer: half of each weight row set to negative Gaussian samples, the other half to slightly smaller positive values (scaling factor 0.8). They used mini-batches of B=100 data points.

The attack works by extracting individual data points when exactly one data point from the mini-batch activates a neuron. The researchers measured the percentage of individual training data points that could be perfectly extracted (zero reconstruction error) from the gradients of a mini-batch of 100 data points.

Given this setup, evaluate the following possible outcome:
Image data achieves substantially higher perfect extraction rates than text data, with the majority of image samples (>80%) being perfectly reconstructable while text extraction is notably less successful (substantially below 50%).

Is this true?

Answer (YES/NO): NO